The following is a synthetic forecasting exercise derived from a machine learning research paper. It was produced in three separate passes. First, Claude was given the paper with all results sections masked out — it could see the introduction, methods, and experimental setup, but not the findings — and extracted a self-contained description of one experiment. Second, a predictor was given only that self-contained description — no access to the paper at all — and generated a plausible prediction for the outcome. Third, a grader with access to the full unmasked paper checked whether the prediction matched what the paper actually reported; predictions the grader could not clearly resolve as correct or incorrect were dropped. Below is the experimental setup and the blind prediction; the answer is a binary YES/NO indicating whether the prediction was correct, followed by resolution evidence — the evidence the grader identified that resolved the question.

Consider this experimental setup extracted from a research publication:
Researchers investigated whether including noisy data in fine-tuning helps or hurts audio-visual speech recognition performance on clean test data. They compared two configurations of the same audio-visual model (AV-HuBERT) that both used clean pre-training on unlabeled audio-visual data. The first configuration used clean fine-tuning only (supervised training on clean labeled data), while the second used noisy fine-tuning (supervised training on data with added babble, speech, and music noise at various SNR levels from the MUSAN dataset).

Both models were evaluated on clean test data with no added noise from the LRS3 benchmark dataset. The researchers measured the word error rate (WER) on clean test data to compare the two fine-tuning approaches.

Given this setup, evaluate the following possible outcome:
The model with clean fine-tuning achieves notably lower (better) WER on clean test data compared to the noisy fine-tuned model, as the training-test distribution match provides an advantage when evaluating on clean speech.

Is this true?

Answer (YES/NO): NO